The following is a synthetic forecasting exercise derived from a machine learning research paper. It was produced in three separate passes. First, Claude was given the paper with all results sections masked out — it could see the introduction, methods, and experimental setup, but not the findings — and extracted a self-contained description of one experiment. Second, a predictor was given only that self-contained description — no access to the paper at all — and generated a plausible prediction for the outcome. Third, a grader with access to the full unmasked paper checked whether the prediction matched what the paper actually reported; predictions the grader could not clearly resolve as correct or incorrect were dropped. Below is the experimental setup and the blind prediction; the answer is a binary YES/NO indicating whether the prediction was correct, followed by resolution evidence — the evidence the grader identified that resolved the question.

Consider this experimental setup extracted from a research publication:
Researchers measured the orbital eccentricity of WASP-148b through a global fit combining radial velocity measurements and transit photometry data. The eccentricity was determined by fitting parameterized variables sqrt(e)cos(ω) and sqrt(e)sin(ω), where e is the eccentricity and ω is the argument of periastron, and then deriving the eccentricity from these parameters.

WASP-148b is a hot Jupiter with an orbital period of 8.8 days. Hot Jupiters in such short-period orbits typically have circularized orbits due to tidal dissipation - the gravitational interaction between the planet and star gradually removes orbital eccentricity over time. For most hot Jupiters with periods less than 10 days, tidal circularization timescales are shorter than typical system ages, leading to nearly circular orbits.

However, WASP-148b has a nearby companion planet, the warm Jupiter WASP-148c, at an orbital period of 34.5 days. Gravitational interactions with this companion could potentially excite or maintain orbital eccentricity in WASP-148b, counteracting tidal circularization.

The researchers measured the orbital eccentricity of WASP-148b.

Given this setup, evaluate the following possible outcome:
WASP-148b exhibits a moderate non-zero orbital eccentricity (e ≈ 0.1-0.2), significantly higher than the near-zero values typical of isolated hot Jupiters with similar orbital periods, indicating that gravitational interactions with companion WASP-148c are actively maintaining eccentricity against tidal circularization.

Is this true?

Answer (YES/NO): YES